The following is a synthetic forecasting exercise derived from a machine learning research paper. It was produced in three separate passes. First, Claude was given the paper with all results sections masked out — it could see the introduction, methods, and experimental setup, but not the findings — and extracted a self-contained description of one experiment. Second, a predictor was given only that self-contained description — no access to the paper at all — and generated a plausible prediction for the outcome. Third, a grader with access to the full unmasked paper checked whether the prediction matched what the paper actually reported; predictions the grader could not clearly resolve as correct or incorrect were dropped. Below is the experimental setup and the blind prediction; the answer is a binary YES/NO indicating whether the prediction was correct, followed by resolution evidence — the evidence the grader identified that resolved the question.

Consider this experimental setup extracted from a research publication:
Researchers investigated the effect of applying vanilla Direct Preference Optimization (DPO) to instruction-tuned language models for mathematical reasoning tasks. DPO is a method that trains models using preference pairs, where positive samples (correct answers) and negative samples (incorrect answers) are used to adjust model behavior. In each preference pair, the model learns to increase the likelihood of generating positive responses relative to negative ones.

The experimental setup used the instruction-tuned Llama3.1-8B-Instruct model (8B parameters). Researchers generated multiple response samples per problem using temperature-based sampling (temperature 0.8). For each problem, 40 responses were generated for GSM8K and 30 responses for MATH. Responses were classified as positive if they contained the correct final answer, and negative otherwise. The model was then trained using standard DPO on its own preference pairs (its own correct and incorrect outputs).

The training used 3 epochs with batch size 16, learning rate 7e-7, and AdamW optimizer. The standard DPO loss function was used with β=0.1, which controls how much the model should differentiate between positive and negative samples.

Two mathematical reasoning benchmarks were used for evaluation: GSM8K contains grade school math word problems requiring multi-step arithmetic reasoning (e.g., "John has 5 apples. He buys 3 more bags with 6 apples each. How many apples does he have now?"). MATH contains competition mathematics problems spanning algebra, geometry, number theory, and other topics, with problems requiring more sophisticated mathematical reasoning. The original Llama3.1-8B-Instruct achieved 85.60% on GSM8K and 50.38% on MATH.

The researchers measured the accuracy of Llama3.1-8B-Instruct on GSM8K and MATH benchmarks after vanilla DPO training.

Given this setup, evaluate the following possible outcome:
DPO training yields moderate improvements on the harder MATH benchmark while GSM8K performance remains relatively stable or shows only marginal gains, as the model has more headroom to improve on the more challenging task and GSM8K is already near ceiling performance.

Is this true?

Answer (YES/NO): NO